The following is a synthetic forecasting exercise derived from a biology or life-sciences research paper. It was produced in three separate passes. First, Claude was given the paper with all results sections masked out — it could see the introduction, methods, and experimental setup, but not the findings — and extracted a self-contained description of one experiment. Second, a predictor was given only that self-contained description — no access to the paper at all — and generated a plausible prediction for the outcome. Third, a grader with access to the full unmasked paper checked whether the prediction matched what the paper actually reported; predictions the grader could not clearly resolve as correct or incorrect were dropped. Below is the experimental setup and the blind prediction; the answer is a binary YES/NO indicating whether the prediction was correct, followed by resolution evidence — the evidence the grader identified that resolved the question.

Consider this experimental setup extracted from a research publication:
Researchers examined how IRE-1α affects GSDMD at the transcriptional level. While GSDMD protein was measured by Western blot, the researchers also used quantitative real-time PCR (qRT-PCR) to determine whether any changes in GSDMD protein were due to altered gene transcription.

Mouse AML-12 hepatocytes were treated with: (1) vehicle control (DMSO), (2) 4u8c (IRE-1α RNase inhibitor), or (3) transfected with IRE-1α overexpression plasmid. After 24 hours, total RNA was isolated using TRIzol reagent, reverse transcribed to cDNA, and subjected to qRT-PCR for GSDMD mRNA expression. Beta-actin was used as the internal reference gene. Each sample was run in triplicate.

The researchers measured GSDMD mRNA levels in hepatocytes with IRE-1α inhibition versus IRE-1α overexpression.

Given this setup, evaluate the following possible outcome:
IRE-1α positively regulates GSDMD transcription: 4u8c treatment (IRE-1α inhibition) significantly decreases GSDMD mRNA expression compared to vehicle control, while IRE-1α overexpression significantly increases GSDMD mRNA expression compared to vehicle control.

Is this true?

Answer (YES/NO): YES